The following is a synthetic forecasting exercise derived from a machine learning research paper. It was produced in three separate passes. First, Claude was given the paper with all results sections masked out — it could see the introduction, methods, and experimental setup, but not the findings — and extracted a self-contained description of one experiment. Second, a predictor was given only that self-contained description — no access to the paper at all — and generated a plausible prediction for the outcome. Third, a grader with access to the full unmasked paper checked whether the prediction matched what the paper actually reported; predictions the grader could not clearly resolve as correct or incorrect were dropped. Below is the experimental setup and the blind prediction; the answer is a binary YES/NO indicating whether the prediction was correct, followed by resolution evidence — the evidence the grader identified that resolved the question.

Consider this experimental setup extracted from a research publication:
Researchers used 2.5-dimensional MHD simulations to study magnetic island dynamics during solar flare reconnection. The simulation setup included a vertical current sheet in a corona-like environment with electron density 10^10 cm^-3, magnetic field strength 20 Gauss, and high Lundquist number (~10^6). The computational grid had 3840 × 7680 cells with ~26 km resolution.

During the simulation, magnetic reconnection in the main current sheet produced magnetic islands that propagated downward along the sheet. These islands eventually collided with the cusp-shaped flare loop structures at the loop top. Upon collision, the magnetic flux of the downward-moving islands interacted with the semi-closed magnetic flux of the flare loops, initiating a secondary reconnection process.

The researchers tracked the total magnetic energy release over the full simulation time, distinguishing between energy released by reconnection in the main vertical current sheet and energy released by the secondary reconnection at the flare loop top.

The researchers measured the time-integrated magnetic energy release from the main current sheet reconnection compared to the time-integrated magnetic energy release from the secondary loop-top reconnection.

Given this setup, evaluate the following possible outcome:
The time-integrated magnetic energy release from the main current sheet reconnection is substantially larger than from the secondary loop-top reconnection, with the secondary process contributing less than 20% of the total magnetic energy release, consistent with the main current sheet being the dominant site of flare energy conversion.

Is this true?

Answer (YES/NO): YES